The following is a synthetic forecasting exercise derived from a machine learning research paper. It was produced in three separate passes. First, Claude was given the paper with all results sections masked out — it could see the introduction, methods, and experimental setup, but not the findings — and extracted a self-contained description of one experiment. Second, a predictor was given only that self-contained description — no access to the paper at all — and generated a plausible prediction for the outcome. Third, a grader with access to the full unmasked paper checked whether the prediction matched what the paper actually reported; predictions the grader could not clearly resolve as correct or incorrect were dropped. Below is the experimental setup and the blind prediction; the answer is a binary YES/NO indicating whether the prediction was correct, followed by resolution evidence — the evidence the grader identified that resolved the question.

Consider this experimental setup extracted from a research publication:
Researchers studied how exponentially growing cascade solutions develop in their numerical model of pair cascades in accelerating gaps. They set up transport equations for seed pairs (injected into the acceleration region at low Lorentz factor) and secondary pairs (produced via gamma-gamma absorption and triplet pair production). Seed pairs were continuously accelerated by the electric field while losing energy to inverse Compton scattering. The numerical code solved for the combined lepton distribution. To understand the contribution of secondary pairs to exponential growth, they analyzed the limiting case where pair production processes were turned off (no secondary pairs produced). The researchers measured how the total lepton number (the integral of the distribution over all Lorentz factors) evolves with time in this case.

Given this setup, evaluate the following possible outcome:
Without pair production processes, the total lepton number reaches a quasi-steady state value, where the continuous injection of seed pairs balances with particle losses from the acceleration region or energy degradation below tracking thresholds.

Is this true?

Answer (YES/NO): NO